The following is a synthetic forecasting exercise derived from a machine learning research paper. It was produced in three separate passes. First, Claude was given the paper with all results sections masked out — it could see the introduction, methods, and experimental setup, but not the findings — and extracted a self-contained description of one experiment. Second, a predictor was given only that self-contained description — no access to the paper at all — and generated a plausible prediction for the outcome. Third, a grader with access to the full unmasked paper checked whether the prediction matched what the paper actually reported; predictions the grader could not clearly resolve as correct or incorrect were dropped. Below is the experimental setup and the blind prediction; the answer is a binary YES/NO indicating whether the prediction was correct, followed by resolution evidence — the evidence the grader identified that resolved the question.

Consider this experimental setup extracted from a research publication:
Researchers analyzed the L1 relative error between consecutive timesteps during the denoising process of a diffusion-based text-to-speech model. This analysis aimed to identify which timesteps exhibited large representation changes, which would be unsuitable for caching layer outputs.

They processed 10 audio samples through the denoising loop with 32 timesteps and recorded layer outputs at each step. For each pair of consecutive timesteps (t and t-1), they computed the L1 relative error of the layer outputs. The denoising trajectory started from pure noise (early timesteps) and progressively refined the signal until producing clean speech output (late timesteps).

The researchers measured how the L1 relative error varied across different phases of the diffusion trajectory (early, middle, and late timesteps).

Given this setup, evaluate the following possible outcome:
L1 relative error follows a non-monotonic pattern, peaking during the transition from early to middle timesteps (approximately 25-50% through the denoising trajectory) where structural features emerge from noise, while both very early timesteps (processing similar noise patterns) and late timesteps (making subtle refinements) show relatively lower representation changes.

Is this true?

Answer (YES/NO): NO